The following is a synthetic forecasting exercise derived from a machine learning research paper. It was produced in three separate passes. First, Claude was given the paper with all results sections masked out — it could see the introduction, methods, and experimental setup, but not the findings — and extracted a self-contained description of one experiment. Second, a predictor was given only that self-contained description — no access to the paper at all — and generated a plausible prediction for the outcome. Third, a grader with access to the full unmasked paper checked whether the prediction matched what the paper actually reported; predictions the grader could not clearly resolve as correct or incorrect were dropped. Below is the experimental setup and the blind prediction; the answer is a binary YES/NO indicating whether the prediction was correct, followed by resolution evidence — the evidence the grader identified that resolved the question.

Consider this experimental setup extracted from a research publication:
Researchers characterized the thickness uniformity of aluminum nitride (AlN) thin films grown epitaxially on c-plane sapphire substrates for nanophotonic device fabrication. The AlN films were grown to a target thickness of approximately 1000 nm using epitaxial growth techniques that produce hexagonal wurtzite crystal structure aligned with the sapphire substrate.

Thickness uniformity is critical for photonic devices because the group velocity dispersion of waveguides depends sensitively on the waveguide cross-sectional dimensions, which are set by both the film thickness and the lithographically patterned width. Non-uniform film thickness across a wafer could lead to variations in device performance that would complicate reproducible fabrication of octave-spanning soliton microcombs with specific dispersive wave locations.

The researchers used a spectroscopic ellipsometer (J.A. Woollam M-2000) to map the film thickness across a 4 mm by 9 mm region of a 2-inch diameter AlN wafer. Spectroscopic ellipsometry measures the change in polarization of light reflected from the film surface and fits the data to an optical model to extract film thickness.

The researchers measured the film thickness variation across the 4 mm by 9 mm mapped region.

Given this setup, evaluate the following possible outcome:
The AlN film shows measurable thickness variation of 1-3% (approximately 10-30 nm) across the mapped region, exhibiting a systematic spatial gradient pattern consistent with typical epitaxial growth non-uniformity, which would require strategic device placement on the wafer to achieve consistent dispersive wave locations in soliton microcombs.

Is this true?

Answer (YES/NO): NO